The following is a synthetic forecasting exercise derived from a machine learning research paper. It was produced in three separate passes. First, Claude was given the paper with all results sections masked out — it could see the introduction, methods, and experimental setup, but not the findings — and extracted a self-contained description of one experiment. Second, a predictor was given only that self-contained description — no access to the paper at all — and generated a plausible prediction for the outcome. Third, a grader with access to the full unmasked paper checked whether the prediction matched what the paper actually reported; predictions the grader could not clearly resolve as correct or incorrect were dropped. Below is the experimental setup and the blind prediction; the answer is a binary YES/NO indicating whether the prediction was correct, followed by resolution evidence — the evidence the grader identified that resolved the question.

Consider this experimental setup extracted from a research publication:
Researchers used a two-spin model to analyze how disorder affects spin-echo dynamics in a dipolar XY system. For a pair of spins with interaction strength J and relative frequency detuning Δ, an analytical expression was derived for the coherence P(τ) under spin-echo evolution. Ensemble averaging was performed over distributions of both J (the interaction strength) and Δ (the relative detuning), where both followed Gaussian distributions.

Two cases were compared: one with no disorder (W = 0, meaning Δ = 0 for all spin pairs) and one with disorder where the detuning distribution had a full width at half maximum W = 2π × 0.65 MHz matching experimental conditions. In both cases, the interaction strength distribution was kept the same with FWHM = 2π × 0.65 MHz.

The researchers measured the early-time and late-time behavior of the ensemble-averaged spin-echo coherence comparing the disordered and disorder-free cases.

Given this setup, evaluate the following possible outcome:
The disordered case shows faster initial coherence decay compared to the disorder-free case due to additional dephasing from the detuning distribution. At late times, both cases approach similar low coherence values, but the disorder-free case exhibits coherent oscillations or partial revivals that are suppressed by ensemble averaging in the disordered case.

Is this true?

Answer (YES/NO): NO